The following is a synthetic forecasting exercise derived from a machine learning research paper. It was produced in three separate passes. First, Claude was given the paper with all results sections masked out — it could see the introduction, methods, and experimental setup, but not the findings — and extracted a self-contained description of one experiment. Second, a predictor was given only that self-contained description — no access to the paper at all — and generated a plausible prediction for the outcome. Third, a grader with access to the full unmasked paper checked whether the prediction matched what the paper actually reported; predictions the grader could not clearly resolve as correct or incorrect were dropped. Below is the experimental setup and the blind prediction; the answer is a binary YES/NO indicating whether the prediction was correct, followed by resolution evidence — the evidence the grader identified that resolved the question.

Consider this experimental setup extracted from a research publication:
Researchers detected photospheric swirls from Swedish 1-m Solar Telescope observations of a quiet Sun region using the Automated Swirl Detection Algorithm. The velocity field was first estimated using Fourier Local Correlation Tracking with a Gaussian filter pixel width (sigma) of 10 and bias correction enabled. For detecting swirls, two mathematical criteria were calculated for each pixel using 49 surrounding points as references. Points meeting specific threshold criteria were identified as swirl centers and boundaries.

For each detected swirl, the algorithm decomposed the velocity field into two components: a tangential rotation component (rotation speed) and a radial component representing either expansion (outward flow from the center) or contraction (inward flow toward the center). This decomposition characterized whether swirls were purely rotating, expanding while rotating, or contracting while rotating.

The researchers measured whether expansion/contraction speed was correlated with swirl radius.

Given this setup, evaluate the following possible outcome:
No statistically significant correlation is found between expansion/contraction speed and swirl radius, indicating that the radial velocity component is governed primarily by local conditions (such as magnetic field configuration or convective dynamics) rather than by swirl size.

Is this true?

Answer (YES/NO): NO